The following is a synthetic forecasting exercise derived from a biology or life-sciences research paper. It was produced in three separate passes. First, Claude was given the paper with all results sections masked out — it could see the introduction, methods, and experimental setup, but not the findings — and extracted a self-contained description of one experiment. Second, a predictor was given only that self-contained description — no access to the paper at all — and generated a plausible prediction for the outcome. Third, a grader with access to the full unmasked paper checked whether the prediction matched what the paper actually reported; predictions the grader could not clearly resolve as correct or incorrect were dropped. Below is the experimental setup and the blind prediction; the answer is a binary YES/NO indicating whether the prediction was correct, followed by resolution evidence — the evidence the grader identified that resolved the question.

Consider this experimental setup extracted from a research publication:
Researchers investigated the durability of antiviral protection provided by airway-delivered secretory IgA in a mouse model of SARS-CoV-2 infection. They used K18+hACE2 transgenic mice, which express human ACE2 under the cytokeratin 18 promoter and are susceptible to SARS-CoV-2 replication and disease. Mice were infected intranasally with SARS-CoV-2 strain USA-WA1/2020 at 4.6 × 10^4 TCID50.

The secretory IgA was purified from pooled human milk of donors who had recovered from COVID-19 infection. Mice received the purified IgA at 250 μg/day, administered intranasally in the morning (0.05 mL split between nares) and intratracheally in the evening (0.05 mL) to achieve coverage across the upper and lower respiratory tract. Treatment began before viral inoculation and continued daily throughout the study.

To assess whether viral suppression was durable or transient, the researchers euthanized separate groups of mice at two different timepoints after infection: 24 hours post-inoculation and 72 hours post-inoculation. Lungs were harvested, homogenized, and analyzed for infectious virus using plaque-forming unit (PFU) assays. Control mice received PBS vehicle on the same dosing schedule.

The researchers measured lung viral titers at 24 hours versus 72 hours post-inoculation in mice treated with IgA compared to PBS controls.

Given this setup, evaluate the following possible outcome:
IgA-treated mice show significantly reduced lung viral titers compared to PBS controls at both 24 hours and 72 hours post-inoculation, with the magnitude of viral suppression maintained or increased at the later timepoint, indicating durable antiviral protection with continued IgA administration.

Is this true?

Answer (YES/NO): YES